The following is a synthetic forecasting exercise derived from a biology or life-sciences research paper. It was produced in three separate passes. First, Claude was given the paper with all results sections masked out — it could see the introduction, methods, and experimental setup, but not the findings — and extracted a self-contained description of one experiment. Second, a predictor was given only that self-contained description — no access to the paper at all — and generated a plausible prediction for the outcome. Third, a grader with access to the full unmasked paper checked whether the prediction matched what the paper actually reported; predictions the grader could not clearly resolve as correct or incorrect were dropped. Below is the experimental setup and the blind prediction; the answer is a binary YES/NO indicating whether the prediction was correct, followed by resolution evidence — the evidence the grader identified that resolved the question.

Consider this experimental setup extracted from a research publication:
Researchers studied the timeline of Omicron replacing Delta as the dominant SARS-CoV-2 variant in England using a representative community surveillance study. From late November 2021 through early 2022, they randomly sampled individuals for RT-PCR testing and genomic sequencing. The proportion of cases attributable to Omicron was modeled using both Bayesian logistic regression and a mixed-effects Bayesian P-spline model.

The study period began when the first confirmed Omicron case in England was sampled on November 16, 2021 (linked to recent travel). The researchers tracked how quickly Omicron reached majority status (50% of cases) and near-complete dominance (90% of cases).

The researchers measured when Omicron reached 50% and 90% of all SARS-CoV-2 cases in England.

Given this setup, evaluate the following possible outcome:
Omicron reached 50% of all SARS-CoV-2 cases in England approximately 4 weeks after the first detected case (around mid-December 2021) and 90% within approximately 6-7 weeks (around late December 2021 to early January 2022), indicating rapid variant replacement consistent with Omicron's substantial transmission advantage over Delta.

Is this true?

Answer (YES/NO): NO